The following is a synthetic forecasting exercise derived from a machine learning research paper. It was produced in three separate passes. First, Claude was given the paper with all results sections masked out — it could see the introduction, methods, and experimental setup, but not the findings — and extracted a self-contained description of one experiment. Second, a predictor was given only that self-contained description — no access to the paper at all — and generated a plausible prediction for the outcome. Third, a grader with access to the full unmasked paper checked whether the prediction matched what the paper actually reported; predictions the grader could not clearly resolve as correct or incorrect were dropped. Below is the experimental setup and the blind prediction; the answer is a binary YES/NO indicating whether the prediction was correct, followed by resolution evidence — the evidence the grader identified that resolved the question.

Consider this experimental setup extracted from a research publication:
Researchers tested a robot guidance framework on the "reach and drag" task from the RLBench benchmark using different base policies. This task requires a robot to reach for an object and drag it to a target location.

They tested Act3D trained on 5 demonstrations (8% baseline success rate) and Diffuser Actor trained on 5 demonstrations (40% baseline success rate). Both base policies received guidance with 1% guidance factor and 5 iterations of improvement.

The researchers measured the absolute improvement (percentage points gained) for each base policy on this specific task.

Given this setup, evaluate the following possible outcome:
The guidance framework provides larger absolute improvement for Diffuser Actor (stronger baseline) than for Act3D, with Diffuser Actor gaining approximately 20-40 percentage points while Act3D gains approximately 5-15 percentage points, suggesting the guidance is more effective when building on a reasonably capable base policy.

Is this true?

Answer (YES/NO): NO